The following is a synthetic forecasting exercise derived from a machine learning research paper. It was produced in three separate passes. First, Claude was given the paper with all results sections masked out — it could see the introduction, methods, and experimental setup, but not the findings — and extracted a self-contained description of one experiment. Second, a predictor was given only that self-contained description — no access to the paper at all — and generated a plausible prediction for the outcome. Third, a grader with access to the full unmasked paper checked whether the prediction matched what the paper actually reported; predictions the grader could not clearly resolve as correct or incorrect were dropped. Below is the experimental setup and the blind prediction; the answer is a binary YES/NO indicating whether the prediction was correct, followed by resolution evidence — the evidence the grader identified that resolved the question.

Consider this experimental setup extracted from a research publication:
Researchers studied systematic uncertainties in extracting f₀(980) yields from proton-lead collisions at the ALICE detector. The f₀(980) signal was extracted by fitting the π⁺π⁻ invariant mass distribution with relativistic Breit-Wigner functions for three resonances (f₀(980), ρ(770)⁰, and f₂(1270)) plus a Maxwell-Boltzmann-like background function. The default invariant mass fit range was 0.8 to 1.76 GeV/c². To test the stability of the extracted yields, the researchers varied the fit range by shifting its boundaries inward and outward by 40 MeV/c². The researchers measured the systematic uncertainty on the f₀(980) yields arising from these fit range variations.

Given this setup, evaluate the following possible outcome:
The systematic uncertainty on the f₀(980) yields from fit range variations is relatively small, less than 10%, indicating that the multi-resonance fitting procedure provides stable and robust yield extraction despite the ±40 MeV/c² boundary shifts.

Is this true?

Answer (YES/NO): YES